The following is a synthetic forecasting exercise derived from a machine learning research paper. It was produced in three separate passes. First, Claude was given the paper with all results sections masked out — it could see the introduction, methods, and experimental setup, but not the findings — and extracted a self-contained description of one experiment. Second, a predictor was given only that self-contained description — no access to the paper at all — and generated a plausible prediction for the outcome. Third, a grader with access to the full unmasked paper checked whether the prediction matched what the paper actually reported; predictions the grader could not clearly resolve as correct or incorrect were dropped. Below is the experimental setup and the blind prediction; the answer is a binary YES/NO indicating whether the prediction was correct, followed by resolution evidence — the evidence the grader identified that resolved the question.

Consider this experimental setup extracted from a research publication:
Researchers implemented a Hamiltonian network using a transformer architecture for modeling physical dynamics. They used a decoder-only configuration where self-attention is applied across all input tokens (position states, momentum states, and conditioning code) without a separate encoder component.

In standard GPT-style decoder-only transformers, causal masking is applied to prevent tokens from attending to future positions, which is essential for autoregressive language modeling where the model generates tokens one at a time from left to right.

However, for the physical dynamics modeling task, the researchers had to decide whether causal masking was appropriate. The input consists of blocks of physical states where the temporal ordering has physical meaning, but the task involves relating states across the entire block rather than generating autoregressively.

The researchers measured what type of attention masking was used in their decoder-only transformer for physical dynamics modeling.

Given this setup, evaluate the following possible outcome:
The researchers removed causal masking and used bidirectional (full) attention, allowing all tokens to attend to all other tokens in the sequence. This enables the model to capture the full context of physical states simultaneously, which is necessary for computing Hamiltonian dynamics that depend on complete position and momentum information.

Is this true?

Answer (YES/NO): YES